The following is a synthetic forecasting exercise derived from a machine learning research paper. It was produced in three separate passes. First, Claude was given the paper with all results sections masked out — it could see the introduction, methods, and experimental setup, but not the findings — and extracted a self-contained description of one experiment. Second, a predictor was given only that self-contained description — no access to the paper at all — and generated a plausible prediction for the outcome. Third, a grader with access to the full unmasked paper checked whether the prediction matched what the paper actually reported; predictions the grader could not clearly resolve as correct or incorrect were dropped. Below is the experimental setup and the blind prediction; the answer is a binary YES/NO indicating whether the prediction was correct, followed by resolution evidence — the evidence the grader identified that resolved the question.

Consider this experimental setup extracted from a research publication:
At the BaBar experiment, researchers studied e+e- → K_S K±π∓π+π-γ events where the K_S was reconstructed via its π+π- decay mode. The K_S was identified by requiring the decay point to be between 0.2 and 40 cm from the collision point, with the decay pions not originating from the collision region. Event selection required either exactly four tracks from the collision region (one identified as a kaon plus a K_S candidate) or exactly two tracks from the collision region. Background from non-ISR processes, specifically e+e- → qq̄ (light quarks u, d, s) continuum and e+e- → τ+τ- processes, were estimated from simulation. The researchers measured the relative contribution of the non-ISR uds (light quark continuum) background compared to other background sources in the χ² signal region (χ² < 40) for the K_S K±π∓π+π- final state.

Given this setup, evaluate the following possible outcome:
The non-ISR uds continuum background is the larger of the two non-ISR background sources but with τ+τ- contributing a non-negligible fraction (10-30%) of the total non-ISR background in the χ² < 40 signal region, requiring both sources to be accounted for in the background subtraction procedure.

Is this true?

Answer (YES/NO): NO